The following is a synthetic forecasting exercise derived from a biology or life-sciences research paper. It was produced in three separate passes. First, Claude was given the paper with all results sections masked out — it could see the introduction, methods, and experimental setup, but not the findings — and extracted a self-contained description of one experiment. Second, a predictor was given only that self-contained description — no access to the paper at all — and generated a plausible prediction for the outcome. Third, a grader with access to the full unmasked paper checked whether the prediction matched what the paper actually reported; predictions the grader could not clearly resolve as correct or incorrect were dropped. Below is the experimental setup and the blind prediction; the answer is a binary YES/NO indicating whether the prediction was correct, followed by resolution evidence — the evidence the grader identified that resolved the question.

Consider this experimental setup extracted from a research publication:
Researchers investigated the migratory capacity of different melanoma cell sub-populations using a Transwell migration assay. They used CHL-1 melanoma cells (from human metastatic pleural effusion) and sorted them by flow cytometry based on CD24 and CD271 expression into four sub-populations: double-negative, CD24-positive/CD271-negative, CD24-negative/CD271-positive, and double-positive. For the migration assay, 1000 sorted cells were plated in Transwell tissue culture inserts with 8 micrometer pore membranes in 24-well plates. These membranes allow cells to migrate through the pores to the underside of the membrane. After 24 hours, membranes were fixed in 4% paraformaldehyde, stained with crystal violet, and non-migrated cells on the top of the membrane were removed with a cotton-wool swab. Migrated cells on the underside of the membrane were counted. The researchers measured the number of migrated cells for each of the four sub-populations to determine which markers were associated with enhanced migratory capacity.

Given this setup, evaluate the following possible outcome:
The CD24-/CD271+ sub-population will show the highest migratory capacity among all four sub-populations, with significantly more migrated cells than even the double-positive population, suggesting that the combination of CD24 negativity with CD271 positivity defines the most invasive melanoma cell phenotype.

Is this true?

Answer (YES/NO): NO